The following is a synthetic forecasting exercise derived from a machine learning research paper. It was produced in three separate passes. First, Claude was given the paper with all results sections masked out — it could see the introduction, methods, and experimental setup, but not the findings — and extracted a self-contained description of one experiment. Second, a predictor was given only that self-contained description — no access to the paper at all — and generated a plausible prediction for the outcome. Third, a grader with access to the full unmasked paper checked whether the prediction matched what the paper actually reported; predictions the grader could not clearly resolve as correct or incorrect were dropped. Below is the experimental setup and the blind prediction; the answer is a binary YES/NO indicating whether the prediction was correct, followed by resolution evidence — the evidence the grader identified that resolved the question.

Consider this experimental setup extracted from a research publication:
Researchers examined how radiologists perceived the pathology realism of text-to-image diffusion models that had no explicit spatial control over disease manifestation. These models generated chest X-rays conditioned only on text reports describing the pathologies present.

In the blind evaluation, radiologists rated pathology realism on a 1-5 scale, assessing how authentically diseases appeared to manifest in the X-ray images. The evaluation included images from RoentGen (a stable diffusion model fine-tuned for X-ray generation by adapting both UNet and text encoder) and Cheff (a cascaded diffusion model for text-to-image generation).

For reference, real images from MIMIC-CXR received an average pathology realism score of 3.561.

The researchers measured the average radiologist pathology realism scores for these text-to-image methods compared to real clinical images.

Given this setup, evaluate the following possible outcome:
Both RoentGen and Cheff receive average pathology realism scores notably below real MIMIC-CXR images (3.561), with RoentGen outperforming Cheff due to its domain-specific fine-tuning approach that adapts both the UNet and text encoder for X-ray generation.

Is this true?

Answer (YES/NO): NO